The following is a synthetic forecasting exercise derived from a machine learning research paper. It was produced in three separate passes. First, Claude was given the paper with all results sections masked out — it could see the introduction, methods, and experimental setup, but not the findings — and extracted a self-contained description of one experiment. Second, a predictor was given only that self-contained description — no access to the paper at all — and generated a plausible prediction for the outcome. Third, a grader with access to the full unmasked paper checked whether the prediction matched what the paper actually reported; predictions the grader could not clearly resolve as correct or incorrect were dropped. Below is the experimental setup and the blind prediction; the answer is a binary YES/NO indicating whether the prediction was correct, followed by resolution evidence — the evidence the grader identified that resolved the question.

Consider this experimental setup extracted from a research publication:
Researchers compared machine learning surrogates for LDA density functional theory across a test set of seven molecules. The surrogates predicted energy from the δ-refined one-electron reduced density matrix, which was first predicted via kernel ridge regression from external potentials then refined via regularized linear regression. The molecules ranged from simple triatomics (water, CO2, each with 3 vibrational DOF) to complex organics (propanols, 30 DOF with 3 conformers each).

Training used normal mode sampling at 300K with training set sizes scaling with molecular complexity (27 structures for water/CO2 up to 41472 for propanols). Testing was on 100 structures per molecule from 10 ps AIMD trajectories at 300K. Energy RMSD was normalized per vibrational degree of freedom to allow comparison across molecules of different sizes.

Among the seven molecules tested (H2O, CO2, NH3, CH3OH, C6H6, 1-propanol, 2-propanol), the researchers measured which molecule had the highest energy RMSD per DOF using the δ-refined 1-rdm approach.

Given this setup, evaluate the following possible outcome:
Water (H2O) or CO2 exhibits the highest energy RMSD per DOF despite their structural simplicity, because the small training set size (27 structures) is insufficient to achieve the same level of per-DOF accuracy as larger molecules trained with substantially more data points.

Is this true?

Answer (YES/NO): NO